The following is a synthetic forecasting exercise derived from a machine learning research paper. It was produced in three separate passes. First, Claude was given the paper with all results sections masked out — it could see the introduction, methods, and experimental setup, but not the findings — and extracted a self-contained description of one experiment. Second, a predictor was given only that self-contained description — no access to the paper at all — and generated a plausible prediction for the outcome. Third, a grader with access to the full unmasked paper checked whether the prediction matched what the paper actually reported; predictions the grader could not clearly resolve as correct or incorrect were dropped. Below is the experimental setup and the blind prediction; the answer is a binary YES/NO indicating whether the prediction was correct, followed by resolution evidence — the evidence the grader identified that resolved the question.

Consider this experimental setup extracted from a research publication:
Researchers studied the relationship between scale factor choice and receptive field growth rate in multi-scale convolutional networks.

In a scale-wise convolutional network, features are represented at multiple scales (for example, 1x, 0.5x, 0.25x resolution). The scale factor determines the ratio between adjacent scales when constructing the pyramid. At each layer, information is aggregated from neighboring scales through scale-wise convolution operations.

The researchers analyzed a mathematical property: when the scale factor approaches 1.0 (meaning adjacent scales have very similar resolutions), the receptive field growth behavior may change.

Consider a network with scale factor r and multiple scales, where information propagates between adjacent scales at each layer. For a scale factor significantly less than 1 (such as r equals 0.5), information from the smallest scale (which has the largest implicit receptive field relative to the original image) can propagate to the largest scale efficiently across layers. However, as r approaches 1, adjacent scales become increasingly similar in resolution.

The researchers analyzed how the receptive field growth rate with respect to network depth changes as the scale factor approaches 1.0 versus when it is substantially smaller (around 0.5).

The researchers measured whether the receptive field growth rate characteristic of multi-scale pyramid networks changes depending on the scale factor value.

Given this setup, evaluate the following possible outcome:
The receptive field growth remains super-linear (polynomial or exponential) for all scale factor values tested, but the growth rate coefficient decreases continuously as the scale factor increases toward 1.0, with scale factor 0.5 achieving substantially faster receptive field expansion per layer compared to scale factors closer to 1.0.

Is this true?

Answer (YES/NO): NO